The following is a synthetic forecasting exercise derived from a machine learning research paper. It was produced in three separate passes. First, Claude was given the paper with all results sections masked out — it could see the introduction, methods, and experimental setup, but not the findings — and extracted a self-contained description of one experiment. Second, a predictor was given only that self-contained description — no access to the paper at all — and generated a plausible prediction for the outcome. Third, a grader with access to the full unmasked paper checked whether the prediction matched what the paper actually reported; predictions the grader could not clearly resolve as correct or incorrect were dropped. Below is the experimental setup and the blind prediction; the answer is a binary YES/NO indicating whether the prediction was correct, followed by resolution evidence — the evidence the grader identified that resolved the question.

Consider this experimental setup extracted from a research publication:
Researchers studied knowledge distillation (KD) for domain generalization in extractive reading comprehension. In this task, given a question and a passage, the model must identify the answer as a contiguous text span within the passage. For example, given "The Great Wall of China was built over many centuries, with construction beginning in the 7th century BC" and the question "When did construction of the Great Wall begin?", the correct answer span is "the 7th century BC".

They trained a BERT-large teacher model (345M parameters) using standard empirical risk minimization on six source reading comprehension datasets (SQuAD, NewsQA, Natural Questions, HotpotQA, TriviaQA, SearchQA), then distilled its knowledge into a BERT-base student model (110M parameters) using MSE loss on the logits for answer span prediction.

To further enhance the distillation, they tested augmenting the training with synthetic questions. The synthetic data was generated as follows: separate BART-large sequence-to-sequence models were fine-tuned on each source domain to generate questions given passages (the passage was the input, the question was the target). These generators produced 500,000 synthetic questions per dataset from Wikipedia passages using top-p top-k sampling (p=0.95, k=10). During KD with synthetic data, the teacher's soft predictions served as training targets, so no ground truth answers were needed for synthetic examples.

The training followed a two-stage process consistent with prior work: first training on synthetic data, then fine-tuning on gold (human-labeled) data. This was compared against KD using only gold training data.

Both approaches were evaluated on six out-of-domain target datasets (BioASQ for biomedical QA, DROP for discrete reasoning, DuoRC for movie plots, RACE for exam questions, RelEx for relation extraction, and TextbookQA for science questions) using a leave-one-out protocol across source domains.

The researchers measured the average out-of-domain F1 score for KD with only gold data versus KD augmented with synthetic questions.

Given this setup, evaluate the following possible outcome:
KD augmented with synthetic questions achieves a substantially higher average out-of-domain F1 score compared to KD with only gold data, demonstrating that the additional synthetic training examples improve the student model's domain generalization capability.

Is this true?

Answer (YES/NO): YES